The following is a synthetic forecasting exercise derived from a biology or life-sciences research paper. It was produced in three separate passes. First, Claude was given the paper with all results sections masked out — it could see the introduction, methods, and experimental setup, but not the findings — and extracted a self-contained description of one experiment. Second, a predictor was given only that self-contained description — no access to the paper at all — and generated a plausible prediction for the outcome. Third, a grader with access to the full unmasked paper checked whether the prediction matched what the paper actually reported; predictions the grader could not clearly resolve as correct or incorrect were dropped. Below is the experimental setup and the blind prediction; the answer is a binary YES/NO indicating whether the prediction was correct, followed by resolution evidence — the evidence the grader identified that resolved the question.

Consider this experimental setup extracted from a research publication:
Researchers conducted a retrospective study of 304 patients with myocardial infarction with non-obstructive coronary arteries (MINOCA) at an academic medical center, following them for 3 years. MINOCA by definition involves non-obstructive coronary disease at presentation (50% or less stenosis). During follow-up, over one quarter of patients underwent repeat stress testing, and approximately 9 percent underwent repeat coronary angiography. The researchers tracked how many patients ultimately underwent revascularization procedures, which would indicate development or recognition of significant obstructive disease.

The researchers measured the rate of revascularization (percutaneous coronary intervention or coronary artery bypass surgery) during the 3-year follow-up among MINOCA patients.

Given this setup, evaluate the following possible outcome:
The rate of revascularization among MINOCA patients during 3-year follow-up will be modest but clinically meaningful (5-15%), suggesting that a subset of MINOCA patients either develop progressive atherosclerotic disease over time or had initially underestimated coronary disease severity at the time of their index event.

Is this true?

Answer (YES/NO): NO